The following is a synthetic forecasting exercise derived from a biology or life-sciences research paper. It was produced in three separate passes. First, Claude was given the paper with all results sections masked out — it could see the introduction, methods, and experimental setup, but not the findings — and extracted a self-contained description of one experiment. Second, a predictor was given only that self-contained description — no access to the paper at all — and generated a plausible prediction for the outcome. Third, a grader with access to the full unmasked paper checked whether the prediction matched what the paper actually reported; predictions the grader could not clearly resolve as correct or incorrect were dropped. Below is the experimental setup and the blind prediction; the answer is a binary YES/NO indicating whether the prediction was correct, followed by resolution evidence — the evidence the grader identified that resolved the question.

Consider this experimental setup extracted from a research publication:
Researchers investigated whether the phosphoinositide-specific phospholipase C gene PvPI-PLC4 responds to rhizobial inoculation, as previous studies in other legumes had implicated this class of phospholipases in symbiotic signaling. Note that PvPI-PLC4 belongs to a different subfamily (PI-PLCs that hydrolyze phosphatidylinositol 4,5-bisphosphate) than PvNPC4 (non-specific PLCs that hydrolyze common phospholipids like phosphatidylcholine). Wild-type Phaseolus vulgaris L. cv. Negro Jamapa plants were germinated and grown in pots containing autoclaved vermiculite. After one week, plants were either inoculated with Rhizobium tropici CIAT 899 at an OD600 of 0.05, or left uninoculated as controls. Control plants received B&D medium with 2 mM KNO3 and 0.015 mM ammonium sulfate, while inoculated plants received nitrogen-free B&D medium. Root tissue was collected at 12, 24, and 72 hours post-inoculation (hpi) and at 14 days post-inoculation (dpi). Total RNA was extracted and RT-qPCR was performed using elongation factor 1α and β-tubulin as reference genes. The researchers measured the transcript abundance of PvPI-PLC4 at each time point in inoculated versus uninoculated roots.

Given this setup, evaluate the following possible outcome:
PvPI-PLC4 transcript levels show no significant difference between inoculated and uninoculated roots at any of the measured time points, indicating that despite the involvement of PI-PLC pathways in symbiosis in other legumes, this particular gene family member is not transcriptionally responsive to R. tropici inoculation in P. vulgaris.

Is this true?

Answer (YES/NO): YES